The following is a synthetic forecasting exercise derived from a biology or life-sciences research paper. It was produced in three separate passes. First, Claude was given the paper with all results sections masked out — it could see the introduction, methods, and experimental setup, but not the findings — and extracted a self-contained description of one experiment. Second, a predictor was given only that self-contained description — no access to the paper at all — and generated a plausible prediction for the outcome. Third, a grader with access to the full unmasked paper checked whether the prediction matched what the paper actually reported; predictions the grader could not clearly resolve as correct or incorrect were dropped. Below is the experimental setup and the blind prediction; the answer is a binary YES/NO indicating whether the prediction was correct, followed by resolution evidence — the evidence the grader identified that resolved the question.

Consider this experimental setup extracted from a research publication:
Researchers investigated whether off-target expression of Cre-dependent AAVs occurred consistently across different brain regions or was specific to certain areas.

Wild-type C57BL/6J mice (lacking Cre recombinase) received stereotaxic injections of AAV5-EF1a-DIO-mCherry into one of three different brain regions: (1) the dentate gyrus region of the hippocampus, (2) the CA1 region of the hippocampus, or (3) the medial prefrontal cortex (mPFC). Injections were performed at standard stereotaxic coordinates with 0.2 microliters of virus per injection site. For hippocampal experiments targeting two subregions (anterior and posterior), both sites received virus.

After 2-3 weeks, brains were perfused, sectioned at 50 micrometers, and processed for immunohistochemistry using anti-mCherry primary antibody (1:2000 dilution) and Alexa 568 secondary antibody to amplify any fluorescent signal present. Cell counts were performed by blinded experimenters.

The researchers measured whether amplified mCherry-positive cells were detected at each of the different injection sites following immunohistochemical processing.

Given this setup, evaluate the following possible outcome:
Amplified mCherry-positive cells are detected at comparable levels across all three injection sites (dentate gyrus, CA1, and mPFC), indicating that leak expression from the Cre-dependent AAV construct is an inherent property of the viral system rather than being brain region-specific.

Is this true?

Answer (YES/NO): YES